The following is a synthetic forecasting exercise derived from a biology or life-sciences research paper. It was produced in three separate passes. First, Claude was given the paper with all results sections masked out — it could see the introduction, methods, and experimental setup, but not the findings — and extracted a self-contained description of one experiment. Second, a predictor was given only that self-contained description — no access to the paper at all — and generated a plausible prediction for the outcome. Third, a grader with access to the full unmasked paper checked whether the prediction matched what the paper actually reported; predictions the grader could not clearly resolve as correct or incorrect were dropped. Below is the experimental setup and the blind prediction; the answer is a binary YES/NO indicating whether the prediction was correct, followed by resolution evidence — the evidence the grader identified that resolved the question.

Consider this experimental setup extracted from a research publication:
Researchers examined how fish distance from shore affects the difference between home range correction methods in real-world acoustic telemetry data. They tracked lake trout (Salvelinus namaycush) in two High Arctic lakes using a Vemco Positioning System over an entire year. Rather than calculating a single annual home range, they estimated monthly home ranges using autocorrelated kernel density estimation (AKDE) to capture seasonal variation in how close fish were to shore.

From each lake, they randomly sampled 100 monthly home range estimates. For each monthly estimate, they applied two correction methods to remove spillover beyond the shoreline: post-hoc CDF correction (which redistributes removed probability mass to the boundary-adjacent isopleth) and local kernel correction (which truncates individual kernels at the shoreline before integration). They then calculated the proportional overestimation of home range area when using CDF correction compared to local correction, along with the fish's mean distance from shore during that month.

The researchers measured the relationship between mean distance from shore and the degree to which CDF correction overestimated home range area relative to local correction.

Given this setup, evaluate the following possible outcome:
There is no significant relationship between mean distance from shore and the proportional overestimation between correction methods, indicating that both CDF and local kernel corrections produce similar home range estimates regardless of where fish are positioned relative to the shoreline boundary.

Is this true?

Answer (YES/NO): NO